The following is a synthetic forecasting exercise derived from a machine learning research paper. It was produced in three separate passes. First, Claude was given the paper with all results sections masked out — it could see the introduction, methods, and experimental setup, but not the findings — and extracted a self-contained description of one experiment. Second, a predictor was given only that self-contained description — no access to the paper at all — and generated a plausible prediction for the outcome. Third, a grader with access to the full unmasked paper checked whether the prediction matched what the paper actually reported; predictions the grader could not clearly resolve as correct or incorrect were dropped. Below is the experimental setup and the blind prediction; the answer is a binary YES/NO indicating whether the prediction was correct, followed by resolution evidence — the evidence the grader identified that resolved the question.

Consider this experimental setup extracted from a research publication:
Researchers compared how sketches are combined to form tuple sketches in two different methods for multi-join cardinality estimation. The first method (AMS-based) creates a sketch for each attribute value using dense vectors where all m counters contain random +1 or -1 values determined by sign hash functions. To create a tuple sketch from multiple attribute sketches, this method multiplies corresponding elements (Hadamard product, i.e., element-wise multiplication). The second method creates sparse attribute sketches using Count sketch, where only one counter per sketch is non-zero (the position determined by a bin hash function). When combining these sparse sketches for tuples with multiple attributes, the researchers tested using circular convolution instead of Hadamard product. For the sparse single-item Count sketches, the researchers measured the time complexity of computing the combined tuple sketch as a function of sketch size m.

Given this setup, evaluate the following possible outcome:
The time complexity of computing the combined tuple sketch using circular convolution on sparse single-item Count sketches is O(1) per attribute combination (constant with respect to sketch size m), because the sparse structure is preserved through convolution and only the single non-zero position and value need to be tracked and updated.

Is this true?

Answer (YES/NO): YES